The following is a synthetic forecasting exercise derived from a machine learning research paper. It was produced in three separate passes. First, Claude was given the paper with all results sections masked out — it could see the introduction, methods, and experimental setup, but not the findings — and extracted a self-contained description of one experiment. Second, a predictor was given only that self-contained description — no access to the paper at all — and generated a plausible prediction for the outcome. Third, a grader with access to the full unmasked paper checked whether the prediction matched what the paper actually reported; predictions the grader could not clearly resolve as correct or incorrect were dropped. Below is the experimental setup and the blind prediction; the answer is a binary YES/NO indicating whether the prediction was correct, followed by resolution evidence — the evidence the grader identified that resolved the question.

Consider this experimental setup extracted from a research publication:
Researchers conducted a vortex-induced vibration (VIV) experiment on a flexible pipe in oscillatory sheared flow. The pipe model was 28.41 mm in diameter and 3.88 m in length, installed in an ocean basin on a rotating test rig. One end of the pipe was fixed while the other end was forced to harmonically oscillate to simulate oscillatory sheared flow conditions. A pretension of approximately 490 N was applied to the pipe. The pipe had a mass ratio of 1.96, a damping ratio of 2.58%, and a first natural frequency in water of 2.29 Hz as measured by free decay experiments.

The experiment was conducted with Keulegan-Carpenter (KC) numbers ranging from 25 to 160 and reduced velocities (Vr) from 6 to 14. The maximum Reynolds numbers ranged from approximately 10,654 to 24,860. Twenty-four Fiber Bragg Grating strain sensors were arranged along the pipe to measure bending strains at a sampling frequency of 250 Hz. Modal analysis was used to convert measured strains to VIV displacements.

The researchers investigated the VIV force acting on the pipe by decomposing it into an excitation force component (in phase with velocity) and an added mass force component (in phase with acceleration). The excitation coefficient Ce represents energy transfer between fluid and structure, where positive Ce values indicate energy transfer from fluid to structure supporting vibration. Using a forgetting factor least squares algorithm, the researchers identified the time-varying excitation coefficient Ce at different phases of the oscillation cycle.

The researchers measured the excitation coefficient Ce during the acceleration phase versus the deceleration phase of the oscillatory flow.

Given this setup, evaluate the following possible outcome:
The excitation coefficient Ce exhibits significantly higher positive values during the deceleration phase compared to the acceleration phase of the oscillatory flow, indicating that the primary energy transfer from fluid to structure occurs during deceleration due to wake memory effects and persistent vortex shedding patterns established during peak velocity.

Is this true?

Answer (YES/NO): NO